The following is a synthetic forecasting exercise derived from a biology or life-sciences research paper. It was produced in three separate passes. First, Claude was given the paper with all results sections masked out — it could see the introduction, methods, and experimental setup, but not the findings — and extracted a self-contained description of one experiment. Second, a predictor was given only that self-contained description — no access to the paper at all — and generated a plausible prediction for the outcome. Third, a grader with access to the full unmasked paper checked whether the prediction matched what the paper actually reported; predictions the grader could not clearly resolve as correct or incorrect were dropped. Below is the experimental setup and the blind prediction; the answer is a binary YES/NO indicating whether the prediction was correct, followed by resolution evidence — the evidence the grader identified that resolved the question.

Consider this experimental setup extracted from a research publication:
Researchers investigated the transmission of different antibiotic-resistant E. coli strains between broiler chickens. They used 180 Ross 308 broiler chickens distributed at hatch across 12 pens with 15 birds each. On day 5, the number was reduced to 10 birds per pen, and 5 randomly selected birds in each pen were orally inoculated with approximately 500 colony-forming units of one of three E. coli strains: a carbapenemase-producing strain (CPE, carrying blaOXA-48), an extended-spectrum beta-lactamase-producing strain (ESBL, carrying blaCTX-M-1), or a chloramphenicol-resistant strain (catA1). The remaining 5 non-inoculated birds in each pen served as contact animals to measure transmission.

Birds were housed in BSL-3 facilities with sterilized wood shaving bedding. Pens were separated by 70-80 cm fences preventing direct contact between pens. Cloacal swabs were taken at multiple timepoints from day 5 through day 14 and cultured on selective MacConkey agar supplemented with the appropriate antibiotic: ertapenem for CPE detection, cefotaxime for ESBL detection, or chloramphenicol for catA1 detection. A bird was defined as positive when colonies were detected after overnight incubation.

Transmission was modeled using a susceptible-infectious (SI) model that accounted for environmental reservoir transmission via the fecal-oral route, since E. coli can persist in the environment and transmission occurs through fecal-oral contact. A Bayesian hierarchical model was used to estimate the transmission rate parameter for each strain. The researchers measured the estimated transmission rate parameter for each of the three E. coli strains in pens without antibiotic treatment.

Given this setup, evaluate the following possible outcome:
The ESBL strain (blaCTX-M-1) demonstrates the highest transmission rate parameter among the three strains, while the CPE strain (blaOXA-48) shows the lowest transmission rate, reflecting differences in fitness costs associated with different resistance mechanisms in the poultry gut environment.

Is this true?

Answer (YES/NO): NO